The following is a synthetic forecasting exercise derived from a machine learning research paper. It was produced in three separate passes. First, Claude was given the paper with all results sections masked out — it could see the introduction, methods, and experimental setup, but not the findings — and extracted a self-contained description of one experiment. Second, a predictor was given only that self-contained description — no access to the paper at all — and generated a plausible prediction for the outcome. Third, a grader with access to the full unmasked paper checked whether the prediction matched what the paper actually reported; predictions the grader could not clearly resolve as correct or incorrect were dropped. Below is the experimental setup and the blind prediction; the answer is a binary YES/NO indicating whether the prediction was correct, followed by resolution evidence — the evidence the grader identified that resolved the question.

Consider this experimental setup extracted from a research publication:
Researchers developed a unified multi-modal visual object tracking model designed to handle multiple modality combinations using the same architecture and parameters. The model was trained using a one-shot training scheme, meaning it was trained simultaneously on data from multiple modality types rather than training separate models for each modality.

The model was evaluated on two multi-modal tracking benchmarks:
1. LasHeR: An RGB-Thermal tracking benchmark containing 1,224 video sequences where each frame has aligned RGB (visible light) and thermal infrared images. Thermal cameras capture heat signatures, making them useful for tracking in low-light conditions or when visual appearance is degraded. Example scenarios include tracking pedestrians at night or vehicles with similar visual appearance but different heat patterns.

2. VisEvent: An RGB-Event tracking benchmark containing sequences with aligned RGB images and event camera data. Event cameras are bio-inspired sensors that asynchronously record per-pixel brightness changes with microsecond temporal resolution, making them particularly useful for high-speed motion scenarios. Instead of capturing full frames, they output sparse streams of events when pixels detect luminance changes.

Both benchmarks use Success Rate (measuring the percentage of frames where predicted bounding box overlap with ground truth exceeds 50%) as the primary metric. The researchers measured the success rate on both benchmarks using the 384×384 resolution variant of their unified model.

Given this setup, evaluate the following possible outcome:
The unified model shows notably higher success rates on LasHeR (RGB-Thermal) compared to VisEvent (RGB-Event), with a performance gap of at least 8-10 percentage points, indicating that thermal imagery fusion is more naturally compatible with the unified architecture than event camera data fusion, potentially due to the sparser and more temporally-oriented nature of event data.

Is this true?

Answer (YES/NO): NO